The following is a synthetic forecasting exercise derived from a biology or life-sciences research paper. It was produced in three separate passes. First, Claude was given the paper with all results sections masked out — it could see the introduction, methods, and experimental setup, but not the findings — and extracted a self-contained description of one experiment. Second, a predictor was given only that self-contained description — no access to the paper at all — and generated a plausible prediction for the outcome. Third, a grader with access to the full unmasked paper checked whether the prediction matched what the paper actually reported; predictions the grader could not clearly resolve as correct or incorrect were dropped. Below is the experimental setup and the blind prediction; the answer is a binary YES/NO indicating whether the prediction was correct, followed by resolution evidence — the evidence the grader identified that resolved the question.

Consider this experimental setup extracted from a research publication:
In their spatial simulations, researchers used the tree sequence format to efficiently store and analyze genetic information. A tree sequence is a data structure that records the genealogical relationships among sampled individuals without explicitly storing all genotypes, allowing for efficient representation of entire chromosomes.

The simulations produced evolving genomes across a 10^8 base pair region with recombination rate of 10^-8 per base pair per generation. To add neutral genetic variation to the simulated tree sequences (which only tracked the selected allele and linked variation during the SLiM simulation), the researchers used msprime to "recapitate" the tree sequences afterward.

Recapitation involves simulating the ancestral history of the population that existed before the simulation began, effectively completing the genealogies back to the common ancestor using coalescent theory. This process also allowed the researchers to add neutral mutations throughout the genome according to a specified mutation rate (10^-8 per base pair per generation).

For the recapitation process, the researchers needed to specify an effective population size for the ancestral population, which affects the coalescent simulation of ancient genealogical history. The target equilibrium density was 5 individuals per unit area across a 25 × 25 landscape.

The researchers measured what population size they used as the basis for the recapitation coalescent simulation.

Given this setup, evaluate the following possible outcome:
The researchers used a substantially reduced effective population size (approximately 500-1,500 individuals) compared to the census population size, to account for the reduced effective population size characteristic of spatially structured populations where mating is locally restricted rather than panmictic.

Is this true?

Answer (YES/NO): NO